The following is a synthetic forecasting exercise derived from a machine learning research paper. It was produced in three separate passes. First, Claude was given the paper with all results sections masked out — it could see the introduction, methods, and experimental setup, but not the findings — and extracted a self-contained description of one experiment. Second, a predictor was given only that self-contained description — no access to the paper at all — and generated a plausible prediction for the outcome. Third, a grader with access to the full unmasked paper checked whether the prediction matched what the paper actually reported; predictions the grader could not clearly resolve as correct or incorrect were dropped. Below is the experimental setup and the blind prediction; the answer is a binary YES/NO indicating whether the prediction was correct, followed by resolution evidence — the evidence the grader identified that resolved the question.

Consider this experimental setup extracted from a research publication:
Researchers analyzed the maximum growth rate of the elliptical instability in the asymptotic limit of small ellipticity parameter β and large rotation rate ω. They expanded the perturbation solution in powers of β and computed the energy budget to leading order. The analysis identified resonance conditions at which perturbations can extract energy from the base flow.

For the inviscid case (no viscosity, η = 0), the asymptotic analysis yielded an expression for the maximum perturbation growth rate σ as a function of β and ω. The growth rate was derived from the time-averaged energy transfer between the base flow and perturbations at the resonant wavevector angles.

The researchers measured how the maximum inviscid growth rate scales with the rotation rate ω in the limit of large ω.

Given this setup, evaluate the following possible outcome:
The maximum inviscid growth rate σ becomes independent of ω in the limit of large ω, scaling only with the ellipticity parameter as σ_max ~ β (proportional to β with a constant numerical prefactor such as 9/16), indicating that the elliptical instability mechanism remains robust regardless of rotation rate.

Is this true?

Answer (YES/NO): YES